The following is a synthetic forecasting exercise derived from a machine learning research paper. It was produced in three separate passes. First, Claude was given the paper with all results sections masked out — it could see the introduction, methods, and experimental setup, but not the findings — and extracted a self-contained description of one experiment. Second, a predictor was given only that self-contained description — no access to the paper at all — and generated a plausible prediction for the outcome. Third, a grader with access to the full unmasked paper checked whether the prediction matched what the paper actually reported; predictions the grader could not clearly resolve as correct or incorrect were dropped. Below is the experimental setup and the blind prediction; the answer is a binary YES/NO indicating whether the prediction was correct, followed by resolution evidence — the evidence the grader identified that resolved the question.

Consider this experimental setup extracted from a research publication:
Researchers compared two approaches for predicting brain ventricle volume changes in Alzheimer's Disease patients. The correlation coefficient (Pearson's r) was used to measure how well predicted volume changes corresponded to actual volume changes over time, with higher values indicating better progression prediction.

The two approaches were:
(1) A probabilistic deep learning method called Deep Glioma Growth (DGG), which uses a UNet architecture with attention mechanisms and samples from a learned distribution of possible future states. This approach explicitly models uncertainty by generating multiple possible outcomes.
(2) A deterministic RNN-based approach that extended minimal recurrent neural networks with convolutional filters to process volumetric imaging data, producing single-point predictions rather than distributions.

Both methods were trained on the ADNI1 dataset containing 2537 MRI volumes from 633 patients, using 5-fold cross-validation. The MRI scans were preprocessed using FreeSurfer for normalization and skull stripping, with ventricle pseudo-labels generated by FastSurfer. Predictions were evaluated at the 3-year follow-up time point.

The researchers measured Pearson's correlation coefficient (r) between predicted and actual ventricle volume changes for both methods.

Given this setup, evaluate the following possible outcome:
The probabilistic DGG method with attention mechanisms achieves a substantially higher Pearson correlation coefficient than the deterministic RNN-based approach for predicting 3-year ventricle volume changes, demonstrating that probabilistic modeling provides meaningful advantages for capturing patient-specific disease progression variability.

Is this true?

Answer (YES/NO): NO